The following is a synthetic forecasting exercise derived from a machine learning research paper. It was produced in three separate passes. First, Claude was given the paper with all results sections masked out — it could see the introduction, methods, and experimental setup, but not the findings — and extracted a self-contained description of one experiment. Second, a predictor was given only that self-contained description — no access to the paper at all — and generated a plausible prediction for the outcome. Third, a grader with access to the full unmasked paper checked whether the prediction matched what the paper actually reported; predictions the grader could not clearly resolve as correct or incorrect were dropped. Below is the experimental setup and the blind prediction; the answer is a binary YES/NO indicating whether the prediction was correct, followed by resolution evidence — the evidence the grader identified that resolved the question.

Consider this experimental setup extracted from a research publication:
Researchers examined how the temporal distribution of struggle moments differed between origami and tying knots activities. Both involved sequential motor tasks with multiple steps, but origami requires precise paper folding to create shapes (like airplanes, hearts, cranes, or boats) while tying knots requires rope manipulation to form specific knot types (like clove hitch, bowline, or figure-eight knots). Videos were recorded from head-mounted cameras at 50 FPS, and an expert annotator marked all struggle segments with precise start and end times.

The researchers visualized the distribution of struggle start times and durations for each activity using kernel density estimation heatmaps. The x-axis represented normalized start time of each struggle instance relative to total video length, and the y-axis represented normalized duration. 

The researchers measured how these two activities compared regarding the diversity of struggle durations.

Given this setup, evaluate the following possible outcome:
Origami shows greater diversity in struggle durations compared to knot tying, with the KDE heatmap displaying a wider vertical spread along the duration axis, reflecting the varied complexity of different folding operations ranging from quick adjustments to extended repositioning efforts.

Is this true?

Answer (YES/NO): NO